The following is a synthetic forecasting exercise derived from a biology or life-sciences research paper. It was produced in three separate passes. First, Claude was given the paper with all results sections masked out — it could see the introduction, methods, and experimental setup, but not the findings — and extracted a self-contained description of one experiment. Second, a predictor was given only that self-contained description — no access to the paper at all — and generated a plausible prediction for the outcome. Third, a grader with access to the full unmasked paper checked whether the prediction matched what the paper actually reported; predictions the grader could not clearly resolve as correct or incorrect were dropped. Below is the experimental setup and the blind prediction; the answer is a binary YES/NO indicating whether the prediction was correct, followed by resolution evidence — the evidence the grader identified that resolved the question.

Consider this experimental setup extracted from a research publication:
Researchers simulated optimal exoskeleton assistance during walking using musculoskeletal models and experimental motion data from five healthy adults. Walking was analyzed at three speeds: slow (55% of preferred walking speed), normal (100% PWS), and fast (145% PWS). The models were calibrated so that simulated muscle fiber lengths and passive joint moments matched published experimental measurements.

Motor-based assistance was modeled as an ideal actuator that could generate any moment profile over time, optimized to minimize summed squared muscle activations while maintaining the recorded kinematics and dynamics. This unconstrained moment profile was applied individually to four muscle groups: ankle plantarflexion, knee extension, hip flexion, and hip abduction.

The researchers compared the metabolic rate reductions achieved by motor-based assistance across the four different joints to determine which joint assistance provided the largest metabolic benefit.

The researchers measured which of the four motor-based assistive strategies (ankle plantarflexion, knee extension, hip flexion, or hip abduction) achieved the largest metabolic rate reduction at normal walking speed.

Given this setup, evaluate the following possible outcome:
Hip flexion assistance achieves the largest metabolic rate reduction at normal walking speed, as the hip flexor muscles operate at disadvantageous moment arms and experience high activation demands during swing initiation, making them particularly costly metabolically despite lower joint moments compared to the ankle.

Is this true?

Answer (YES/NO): NO